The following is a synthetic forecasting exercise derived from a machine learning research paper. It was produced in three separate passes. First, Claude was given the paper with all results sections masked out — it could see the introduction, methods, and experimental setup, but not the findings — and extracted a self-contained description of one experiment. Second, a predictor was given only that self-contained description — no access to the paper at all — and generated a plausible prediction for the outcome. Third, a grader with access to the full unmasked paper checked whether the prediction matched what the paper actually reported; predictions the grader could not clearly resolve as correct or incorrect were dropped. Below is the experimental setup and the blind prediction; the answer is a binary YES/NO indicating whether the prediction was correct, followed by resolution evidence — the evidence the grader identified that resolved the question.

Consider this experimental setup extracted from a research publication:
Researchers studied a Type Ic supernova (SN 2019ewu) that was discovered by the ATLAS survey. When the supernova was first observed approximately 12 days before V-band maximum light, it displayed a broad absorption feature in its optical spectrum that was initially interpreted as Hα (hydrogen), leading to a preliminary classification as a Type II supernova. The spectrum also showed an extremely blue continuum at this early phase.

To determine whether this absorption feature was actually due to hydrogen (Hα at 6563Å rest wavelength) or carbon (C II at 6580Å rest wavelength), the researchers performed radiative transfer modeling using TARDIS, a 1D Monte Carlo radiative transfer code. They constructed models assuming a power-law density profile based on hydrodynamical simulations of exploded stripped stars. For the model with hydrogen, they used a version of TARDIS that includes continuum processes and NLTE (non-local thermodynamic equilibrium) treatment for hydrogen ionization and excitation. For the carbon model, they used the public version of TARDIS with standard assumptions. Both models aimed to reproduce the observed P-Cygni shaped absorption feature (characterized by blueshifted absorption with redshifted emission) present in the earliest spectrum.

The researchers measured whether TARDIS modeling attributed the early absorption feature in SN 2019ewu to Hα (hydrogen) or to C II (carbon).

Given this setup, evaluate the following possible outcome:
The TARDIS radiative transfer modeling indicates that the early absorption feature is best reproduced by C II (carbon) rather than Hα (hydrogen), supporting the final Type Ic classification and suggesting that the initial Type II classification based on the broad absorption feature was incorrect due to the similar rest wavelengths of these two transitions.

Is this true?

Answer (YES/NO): YES